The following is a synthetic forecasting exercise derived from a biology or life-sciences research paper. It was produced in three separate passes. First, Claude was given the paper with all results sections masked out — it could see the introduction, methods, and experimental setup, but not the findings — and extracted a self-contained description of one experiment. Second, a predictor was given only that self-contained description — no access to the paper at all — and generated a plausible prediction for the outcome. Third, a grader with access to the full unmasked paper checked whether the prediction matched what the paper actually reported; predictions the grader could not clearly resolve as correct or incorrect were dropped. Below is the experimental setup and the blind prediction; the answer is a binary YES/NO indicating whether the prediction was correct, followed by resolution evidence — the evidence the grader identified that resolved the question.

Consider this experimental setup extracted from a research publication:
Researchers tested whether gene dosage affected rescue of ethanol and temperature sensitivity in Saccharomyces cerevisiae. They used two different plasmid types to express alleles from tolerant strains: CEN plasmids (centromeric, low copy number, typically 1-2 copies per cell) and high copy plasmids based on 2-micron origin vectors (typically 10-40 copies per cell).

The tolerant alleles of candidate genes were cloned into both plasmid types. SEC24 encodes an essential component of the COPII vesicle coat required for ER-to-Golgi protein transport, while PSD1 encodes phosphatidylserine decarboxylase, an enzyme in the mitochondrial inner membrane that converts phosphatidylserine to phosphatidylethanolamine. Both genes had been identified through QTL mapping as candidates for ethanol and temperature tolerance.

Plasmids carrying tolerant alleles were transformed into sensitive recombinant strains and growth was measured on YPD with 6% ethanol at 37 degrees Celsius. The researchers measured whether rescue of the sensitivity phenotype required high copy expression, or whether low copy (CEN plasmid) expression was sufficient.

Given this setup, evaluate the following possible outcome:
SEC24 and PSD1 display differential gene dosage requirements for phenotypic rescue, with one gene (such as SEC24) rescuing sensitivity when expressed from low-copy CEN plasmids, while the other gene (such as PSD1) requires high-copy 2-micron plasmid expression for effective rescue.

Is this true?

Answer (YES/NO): NO